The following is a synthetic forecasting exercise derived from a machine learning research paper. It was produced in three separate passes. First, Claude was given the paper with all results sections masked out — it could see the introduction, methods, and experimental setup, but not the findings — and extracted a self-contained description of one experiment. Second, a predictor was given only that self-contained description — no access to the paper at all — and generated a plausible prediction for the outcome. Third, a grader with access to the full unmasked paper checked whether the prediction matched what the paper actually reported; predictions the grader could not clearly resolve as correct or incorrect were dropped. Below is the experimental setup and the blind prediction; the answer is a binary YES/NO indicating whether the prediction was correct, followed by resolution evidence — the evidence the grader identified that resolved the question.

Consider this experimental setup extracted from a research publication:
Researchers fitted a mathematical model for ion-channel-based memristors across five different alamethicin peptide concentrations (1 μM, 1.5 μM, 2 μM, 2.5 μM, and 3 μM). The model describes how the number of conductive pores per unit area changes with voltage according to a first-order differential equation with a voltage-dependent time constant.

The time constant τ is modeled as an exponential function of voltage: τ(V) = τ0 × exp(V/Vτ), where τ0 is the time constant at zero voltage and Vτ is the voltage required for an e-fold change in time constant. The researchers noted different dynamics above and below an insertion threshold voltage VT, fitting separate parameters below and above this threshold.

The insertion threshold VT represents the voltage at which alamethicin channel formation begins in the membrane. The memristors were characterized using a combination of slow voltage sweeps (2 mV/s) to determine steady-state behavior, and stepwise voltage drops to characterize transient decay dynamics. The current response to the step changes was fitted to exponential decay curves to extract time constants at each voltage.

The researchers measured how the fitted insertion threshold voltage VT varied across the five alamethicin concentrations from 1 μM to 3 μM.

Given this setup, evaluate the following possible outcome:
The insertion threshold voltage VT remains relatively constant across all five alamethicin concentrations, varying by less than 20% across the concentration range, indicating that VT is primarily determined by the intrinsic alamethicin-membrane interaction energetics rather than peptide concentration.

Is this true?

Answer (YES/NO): NO